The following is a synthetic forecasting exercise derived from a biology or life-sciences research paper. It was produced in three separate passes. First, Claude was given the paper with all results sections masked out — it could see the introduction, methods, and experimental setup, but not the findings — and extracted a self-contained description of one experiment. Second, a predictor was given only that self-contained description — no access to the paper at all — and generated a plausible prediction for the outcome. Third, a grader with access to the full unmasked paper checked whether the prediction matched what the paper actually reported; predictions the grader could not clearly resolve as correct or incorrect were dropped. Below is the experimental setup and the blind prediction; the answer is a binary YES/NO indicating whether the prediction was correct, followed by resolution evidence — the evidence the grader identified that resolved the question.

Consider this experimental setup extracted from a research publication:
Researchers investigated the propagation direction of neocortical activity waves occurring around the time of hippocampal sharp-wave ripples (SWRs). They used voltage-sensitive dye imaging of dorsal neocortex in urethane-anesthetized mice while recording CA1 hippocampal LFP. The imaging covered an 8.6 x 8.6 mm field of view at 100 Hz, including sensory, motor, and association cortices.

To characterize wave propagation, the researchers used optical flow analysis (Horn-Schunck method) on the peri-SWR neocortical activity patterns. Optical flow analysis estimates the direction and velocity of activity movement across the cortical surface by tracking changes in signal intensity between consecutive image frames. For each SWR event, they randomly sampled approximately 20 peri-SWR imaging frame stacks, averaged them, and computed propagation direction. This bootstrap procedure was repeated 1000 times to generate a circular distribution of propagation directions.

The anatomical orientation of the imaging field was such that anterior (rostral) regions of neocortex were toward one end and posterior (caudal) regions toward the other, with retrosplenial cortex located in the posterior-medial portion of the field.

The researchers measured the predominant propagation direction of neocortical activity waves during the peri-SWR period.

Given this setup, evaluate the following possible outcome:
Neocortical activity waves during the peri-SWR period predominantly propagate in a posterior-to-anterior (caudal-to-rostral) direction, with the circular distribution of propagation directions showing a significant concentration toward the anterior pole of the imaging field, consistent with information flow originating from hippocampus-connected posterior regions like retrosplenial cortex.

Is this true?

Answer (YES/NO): NO